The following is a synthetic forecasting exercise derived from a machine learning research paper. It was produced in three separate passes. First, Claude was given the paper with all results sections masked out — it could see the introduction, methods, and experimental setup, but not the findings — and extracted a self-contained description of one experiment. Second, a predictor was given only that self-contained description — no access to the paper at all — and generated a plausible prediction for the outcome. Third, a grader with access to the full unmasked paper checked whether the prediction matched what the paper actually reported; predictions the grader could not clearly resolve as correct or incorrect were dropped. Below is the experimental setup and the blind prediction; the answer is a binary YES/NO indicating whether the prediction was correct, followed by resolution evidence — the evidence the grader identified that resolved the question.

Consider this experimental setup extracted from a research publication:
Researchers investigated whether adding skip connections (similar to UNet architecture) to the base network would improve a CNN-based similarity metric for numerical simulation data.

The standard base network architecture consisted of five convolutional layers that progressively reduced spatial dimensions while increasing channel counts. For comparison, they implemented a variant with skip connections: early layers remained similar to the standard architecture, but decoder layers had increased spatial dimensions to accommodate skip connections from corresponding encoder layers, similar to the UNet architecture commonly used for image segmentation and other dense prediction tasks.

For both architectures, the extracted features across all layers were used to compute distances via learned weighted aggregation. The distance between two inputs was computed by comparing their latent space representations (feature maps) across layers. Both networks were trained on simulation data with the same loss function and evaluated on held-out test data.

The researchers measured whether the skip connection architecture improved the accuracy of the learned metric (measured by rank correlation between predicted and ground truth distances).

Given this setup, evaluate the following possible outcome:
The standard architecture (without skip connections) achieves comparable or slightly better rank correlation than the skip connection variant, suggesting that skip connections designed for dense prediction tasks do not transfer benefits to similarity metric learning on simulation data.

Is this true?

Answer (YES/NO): YES